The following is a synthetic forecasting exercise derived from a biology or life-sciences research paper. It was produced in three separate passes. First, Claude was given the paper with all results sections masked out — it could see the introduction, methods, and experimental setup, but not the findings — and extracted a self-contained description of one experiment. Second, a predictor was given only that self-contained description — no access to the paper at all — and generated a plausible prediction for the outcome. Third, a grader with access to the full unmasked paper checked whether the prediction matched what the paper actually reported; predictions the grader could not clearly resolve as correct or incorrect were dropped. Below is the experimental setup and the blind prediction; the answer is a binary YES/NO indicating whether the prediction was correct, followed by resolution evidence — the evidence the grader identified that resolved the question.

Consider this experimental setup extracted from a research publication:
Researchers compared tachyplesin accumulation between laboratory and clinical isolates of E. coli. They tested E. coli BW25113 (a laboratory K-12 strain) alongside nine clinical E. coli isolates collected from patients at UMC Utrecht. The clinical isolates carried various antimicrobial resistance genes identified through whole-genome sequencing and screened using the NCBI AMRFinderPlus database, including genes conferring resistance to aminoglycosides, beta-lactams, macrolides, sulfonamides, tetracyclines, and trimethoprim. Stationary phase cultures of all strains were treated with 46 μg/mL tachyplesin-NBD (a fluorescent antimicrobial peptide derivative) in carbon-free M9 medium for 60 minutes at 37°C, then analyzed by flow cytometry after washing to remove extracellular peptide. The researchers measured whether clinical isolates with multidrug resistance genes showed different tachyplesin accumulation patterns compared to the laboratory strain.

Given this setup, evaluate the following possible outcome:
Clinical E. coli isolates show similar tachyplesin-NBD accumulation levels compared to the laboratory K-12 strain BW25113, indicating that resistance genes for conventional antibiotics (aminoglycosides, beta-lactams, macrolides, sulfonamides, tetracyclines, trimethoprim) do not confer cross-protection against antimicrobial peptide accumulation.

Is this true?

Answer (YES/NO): NO